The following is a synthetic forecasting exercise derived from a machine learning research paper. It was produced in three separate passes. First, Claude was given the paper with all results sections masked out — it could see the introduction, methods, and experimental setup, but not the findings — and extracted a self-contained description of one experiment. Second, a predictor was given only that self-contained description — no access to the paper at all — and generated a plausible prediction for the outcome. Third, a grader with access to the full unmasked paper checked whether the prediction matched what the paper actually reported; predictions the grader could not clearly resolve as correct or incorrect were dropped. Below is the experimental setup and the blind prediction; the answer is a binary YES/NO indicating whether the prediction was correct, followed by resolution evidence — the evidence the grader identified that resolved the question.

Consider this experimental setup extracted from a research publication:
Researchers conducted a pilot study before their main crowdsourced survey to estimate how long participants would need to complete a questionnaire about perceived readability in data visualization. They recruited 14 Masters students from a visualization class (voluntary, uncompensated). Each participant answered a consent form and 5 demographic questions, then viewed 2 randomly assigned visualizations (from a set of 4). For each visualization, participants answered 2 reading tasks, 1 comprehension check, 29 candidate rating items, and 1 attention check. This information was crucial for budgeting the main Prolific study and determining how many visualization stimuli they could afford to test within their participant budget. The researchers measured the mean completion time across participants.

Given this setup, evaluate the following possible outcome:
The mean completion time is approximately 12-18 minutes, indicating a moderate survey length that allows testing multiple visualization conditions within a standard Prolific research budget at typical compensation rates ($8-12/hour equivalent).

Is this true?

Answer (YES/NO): NO